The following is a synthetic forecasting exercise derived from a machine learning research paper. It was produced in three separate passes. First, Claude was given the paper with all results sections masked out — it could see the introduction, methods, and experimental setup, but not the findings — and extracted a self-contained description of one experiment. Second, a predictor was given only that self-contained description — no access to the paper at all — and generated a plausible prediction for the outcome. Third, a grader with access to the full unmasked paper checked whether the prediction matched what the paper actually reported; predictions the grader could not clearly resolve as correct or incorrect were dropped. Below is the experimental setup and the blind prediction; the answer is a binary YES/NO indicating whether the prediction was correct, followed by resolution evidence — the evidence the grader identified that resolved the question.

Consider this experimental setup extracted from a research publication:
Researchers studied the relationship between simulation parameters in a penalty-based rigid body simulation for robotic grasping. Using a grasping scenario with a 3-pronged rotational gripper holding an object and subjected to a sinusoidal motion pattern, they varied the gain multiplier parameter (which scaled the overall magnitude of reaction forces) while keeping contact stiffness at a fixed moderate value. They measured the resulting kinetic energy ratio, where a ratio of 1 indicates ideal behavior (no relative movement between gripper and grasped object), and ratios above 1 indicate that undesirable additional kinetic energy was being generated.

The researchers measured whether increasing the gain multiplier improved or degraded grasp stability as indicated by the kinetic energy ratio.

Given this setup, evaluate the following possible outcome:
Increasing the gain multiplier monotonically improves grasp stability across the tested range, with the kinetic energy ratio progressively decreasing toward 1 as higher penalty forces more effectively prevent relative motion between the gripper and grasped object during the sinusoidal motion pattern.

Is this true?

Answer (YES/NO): NO